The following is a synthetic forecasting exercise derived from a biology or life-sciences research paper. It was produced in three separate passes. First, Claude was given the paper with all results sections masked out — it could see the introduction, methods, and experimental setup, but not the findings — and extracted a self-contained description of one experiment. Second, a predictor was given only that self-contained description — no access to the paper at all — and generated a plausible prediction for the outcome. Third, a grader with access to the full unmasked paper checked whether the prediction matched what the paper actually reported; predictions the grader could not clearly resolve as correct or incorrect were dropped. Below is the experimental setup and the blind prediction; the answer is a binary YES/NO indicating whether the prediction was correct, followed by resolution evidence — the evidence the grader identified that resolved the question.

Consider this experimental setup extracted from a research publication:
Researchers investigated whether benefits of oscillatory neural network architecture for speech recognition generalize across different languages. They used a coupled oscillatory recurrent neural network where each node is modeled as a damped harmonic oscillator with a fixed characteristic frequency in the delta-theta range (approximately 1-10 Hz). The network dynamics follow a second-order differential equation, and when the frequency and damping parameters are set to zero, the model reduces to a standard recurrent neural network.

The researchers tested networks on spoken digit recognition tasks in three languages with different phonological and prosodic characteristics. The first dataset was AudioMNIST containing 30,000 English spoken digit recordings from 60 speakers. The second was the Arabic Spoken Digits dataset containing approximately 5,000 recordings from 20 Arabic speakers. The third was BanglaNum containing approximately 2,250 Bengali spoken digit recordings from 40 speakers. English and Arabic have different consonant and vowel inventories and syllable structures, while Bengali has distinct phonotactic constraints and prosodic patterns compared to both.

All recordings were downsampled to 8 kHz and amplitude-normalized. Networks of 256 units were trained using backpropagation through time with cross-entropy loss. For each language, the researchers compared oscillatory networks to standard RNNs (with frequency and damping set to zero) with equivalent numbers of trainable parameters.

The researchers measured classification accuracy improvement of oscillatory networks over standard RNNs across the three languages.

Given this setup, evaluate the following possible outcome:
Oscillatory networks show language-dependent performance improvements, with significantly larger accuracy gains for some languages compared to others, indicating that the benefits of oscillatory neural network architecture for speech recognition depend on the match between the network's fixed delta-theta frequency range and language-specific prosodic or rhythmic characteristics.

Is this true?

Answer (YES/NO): NO